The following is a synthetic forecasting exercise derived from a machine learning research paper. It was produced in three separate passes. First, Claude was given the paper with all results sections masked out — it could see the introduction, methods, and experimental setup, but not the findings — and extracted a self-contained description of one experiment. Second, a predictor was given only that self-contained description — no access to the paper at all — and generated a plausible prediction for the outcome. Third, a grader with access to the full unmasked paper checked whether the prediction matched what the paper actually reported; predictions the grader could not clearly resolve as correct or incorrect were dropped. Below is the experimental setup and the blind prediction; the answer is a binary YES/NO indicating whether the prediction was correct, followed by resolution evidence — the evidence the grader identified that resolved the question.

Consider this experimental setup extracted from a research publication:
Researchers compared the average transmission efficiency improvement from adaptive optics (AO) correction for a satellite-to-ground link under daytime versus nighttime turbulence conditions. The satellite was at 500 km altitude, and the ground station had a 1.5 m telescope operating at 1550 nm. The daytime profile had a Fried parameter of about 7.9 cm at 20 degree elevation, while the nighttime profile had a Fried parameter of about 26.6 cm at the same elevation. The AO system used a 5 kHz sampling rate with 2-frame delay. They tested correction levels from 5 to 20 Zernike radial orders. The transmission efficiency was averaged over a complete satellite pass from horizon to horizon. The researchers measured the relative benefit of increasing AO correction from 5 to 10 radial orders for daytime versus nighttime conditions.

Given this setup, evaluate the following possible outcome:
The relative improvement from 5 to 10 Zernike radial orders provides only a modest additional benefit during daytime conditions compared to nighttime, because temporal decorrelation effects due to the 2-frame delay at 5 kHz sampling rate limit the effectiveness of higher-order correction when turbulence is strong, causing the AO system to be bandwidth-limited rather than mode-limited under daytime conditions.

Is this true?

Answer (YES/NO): NO